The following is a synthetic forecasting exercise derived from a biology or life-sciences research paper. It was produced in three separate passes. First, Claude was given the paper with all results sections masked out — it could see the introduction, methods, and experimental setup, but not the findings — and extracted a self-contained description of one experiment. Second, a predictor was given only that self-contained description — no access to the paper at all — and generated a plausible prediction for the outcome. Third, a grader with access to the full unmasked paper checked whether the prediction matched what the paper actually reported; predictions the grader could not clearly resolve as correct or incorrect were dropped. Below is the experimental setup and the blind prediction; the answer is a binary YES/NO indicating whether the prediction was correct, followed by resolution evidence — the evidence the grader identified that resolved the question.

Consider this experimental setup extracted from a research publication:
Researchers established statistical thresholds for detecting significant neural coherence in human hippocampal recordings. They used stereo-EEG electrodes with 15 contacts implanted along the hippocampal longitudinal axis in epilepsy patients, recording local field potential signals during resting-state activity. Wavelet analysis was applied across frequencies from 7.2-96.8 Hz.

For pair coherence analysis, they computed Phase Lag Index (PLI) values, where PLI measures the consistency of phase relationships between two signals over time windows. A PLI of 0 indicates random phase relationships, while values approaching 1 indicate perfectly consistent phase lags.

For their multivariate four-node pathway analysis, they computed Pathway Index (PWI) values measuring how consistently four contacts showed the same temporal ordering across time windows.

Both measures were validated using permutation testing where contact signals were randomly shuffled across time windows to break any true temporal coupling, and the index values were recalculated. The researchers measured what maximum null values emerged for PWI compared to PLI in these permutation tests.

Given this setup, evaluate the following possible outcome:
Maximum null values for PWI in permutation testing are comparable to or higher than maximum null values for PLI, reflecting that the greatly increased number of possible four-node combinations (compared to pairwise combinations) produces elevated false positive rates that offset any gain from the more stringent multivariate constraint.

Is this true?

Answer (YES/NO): NO